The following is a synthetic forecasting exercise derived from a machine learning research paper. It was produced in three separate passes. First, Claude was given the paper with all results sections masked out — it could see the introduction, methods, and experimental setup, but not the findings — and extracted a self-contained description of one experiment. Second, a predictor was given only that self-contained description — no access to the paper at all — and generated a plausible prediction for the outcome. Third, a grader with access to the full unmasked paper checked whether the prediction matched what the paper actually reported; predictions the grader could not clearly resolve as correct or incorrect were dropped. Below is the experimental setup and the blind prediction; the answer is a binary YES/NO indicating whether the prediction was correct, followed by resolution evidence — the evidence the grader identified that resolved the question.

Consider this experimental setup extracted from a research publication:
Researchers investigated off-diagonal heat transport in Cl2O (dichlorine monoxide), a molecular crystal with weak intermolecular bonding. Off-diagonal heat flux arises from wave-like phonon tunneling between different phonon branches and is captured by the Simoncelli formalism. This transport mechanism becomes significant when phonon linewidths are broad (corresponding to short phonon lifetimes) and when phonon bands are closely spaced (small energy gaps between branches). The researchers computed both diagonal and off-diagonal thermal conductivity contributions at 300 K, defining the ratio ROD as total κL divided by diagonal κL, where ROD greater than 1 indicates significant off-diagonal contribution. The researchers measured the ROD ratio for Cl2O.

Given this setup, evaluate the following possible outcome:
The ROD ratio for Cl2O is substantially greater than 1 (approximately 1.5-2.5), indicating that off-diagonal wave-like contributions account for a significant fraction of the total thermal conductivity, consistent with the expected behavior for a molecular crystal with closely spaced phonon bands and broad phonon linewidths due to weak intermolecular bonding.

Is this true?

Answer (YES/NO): NO